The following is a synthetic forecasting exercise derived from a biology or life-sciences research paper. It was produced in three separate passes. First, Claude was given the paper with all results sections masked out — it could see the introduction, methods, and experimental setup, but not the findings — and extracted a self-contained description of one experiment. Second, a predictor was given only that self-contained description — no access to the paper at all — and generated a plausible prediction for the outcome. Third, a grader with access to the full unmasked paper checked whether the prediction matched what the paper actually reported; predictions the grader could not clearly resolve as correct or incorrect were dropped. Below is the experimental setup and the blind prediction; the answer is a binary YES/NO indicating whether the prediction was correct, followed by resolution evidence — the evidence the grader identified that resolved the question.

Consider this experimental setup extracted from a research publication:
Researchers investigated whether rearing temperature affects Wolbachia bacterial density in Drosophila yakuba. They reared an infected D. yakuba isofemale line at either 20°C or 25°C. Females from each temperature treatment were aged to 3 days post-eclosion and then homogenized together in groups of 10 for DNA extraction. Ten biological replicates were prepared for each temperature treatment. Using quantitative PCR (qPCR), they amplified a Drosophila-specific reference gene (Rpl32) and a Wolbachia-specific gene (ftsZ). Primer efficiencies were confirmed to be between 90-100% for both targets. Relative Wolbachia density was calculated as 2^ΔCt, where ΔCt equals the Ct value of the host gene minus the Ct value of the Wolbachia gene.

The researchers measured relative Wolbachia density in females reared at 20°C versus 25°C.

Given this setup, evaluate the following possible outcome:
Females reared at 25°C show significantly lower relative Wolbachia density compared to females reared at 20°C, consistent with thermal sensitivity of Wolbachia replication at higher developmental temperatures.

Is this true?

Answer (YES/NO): NO